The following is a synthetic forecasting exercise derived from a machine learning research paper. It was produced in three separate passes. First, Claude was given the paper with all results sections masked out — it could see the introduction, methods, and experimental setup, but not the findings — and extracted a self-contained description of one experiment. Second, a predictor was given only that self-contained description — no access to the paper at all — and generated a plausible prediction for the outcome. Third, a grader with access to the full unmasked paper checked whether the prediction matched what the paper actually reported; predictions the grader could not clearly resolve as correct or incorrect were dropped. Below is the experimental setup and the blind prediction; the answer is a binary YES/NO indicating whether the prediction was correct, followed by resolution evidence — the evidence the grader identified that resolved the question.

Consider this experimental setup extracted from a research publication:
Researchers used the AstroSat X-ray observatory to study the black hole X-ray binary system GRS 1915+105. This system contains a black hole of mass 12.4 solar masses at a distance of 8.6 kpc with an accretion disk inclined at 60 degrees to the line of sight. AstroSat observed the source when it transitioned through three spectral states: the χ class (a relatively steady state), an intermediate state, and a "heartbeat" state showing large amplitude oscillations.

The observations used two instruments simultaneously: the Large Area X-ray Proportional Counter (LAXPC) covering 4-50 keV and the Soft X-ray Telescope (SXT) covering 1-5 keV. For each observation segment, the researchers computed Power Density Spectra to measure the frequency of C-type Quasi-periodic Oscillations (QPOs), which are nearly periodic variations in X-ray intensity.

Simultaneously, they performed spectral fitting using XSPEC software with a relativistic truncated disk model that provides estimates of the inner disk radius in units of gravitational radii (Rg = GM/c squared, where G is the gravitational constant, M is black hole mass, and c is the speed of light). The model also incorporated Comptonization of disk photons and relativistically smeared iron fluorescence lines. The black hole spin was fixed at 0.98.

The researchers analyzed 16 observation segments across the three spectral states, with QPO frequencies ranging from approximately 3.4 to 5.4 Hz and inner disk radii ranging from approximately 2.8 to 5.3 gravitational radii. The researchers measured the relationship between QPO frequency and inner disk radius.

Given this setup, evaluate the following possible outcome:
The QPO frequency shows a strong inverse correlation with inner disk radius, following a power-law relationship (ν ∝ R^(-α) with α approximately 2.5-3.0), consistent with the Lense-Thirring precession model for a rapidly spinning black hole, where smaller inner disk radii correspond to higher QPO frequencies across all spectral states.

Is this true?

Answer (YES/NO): NO